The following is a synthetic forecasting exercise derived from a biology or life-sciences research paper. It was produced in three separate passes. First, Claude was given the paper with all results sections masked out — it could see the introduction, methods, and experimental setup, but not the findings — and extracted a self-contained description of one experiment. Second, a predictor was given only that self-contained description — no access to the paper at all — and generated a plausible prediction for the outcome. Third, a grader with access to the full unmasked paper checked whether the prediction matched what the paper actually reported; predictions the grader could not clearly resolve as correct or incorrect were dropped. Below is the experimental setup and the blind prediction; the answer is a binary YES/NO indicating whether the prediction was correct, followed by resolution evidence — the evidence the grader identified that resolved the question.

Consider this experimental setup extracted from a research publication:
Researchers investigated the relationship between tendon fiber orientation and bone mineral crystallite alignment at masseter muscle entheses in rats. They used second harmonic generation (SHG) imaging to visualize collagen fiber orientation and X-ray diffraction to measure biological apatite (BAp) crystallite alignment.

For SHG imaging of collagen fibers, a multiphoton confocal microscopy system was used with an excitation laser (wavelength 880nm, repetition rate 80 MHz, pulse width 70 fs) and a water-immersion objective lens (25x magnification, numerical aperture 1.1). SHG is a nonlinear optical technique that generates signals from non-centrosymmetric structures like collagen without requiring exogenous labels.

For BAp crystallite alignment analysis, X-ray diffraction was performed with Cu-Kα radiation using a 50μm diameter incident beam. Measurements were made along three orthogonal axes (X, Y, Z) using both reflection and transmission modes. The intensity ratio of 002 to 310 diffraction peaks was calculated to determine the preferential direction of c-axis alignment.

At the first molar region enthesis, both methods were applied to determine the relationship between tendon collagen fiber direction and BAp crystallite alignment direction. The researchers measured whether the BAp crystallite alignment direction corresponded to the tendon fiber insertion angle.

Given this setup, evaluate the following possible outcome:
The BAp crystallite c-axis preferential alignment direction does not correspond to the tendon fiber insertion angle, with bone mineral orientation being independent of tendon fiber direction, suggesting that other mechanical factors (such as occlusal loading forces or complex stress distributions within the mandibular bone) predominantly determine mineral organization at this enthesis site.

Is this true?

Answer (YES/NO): NO